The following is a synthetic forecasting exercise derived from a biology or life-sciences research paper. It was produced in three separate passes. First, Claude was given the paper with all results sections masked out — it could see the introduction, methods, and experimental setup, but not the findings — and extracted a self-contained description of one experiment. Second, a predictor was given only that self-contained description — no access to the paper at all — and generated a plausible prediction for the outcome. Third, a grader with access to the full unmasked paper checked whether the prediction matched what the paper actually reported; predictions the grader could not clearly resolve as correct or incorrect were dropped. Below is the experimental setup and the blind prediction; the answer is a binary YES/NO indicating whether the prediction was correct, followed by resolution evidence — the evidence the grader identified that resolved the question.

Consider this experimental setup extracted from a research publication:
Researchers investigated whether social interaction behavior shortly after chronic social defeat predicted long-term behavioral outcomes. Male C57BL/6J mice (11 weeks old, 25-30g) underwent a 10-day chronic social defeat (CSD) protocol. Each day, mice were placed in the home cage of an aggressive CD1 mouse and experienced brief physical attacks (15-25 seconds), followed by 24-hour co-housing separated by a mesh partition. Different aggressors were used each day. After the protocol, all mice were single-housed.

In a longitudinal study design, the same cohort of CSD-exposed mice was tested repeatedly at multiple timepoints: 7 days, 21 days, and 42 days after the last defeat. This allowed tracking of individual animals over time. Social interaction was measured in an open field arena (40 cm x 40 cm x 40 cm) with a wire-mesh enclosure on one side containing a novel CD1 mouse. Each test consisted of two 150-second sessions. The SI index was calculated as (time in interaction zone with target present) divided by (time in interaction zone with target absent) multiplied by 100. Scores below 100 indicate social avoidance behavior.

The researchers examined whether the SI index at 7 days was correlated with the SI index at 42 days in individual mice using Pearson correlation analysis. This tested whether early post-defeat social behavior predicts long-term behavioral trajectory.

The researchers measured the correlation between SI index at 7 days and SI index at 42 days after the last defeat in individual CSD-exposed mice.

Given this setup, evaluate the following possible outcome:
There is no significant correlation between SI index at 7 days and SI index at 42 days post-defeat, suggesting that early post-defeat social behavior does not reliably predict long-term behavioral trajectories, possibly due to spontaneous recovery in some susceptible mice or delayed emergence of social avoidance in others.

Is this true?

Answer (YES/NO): YES